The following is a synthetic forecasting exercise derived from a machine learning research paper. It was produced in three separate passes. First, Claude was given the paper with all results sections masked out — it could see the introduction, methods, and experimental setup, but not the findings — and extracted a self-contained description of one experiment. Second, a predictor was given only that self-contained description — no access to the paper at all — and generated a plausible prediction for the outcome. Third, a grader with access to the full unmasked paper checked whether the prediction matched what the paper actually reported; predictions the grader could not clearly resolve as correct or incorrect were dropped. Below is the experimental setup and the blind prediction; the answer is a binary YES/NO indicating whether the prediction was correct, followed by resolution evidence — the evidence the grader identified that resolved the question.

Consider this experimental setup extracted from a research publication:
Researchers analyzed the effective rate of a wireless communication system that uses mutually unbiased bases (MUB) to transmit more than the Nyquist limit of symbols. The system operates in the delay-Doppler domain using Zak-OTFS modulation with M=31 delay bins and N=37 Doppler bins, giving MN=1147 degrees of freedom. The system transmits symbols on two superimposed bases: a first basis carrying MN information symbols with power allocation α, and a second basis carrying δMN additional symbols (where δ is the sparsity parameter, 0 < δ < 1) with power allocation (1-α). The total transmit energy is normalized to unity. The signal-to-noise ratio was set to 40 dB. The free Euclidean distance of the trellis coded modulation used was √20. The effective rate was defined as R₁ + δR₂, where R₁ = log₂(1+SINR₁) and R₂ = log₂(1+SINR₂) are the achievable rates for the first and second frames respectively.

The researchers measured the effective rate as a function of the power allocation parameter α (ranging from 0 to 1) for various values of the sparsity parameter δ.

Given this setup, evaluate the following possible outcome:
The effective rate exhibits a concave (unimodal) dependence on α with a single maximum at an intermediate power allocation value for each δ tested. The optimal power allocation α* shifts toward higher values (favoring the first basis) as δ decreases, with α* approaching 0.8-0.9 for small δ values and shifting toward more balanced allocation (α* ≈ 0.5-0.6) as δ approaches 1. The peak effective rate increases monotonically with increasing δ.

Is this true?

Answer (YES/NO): NO